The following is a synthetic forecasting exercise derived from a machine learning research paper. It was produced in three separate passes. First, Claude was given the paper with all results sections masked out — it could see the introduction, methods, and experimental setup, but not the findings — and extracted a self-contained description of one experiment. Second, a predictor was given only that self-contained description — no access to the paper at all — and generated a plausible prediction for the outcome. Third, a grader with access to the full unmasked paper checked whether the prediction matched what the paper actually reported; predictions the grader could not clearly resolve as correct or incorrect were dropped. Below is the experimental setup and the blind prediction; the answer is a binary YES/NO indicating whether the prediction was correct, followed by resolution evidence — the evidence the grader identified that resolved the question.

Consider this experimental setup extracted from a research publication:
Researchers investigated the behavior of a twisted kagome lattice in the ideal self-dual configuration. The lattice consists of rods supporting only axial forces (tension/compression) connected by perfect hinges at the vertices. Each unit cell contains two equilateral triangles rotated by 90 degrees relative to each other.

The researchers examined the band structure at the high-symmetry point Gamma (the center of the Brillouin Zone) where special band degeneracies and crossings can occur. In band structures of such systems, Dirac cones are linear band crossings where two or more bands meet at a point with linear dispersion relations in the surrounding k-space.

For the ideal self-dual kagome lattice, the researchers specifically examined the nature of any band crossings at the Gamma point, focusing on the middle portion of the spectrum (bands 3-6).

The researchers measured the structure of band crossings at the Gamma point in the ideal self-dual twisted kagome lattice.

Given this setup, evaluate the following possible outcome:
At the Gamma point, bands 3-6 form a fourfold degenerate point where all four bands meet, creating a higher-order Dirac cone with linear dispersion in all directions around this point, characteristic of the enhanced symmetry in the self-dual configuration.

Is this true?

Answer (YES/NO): NO